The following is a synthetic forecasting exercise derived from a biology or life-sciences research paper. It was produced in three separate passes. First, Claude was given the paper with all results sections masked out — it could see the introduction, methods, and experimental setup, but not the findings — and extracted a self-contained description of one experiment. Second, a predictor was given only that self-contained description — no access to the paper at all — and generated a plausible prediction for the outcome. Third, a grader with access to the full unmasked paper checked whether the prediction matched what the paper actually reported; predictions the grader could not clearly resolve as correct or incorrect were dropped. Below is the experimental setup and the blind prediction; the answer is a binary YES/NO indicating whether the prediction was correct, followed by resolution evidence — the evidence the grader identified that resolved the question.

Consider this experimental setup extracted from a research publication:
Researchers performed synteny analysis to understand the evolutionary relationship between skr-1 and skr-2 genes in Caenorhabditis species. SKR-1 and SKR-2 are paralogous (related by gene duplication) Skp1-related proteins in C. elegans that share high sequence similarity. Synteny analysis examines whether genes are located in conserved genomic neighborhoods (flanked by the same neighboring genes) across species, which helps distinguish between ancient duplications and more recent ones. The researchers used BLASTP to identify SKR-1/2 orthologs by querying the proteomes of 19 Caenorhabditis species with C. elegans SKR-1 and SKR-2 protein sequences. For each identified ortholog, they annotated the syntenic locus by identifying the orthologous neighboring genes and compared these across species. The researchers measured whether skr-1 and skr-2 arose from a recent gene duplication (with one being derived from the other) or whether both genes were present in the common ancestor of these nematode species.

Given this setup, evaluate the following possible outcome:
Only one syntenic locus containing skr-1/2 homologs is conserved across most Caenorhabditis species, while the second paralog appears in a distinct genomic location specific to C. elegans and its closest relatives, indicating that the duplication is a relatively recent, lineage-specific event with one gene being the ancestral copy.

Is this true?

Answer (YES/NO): NO